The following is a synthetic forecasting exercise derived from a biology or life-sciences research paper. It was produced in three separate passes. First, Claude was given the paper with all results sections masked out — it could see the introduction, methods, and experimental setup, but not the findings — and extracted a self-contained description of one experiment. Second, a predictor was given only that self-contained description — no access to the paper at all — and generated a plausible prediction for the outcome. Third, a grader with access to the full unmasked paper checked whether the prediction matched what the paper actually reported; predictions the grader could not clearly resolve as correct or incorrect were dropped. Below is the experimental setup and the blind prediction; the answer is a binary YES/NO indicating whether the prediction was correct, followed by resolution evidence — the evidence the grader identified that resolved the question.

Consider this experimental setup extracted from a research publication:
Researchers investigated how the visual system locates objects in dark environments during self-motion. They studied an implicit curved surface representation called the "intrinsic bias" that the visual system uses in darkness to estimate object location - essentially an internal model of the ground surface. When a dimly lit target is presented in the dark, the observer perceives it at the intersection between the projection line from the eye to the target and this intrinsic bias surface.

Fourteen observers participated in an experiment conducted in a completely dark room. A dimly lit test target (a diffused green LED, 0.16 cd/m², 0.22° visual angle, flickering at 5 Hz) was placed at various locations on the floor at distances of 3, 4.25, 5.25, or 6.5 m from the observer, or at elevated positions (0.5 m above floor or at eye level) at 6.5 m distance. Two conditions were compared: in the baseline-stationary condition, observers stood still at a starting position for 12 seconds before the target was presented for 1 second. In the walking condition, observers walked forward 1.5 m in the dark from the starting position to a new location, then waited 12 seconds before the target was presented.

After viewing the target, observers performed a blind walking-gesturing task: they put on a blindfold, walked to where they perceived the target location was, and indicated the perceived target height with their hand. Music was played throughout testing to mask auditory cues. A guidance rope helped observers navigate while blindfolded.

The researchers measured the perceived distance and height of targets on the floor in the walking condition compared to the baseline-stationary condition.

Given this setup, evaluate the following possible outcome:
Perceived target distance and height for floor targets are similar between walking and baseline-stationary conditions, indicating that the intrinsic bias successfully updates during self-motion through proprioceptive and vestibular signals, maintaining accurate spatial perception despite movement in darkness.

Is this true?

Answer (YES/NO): NO